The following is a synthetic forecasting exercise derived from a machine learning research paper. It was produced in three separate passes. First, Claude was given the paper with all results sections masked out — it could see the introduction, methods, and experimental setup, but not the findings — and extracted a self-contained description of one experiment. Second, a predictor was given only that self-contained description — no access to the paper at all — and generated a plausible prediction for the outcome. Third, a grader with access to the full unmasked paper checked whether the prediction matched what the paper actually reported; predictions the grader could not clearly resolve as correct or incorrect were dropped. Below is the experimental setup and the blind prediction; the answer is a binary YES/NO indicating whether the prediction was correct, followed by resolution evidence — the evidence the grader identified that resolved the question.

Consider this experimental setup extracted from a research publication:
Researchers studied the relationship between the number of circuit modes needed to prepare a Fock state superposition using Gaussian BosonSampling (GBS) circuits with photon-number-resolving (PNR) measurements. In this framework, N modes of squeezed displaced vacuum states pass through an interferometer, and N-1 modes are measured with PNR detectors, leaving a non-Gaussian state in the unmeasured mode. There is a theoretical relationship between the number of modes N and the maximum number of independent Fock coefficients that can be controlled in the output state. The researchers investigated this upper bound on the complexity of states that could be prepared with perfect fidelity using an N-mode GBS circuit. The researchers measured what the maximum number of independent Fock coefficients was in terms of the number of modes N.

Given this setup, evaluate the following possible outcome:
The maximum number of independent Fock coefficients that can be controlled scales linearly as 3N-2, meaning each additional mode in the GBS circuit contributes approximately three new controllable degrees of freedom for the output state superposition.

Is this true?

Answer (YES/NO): NO